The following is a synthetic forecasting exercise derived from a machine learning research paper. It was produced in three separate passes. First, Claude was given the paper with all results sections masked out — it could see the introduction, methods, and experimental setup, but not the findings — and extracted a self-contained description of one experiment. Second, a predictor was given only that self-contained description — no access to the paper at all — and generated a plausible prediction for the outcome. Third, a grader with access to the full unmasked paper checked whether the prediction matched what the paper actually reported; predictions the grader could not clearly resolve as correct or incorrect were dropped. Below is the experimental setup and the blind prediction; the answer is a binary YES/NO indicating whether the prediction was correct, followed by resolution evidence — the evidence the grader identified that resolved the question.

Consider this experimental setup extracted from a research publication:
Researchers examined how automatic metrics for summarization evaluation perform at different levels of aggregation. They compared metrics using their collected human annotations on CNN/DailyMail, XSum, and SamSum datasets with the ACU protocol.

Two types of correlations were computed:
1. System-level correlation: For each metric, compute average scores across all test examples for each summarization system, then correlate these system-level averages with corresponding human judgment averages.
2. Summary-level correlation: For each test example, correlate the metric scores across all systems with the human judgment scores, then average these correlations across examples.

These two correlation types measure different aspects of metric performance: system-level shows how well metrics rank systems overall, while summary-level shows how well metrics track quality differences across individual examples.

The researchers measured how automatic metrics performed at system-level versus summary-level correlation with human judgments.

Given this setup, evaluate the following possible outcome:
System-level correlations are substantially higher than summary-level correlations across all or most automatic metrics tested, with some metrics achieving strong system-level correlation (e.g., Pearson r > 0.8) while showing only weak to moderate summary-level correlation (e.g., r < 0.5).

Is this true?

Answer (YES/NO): YES